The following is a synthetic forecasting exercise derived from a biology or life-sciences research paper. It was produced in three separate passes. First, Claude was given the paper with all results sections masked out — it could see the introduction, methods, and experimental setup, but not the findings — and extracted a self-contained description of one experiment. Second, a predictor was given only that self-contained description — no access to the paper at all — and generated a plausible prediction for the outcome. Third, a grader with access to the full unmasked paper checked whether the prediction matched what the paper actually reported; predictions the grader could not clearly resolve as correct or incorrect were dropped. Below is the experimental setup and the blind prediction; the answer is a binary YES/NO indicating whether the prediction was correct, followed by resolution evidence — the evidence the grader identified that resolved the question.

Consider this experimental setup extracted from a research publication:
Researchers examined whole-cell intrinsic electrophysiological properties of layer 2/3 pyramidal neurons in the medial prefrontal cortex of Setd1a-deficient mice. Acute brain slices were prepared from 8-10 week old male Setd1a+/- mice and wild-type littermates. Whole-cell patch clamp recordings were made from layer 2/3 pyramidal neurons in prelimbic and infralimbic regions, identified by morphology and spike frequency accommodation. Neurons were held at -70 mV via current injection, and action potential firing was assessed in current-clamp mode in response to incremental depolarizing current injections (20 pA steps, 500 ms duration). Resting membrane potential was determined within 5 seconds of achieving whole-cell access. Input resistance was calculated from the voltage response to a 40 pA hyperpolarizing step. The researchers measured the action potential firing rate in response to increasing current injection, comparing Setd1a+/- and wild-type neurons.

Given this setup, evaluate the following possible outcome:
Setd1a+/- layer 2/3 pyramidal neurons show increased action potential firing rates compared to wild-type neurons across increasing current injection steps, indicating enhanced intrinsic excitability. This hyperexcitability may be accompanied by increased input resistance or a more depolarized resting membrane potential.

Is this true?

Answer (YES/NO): NO